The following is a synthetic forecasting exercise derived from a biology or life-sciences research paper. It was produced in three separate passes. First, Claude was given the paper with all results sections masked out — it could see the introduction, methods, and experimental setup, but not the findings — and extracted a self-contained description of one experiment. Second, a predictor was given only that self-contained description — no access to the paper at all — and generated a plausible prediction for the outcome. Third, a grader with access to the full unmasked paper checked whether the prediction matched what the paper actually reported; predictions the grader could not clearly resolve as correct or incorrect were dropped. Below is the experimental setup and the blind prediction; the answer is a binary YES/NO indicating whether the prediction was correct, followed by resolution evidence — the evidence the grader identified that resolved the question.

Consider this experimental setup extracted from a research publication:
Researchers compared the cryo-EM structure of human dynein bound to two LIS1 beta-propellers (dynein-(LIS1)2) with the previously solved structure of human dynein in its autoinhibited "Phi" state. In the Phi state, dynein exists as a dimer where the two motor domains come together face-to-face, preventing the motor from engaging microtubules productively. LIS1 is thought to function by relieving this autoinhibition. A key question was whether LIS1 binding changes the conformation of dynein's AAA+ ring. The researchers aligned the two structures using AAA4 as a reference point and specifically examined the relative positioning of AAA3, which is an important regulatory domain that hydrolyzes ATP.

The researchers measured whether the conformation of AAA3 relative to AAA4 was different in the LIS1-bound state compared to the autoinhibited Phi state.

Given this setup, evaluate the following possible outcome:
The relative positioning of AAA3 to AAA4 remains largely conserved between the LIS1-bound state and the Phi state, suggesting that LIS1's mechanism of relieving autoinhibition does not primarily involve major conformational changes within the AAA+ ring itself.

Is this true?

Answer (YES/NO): YES